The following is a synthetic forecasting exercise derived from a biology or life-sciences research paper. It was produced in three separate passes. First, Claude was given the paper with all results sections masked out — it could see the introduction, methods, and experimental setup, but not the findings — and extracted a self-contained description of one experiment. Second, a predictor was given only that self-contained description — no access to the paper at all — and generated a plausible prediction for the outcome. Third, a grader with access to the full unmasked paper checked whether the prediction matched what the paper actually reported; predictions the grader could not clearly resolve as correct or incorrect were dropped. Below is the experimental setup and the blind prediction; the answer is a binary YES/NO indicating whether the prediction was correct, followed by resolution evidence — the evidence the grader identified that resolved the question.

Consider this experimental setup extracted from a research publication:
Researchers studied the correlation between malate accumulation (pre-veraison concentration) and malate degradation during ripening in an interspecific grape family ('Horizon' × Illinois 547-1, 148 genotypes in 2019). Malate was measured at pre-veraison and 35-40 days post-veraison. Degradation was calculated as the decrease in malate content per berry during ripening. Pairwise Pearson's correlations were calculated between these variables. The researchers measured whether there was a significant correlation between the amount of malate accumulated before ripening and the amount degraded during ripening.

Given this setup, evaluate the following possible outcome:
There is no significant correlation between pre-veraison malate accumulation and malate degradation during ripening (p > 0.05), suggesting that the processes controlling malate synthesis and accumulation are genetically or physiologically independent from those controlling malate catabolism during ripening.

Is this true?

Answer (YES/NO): NO